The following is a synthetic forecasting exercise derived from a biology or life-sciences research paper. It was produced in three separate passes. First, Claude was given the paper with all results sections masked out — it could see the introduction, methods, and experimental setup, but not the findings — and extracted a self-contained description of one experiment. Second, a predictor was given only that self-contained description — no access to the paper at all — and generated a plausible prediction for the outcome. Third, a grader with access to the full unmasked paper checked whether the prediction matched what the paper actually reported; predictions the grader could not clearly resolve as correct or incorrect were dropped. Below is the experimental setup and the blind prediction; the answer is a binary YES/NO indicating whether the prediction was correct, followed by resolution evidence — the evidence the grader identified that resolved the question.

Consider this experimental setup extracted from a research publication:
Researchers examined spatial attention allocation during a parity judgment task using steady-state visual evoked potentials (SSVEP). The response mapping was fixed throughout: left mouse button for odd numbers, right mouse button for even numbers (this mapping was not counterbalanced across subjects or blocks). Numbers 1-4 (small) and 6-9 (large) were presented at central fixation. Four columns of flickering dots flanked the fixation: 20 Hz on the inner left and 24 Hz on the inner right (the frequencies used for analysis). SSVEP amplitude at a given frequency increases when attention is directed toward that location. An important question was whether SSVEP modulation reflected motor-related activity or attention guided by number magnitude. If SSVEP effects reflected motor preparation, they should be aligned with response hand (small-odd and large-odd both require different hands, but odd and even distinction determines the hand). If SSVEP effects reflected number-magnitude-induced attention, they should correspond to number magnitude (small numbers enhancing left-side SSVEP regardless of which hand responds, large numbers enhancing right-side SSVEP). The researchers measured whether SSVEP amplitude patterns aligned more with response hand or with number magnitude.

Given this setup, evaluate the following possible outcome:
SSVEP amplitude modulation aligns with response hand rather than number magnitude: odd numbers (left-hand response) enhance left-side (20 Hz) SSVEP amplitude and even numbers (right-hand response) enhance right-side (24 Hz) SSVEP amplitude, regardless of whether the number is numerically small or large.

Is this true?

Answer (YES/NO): NO